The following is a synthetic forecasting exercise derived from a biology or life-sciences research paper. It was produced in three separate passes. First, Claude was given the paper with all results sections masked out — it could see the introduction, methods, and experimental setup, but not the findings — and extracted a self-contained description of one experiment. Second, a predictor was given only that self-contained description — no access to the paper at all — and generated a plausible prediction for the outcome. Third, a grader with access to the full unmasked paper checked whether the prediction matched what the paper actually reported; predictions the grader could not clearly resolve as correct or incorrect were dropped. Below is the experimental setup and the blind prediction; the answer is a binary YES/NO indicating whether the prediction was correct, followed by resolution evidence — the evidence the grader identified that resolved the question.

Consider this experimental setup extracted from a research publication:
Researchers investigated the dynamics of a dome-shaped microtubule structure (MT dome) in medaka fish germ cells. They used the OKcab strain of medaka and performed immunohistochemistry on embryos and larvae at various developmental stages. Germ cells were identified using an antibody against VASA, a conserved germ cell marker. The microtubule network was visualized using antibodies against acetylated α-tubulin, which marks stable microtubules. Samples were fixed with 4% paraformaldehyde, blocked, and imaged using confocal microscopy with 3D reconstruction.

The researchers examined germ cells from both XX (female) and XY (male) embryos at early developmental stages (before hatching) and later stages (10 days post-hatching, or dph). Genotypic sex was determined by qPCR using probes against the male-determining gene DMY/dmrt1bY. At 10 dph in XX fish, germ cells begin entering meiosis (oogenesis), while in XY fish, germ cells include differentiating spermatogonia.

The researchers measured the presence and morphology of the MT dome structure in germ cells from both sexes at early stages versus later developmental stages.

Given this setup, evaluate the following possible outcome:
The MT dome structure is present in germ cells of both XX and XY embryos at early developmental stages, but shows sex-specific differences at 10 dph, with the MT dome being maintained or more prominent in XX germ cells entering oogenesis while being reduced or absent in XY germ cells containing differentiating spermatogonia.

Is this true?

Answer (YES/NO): YES